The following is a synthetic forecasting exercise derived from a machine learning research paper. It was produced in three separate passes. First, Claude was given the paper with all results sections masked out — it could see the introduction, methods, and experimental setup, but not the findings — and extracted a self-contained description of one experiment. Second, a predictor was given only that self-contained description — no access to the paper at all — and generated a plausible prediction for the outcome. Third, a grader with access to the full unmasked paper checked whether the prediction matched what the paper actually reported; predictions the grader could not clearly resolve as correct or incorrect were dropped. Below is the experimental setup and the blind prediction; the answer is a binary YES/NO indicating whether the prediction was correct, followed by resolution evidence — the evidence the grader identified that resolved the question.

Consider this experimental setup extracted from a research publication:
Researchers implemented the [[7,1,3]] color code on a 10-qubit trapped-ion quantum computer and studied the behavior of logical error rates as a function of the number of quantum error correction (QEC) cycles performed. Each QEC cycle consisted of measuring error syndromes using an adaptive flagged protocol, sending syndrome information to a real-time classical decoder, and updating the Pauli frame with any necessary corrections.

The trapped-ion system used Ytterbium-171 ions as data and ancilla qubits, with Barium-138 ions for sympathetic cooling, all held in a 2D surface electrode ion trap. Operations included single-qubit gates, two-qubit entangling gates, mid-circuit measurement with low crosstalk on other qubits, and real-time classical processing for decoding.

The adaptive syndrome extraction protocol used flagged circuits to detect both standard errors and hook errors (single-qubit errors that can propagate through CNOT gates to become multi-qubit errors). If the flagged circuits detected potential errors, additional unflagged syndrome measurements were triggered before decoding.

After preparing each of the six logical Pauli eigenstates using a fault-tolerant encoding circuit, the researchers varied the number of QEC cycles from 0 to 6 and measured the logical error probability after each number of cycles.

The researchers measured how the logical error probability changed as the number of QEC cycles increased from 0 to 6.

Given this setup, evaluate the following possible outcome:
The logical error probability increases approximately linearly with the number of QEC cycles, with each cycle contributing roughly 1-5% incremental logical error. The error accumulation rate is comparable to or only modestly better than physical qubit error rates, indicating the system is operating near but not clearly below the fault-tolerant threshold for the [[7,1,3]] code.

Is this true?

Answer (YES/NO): NO